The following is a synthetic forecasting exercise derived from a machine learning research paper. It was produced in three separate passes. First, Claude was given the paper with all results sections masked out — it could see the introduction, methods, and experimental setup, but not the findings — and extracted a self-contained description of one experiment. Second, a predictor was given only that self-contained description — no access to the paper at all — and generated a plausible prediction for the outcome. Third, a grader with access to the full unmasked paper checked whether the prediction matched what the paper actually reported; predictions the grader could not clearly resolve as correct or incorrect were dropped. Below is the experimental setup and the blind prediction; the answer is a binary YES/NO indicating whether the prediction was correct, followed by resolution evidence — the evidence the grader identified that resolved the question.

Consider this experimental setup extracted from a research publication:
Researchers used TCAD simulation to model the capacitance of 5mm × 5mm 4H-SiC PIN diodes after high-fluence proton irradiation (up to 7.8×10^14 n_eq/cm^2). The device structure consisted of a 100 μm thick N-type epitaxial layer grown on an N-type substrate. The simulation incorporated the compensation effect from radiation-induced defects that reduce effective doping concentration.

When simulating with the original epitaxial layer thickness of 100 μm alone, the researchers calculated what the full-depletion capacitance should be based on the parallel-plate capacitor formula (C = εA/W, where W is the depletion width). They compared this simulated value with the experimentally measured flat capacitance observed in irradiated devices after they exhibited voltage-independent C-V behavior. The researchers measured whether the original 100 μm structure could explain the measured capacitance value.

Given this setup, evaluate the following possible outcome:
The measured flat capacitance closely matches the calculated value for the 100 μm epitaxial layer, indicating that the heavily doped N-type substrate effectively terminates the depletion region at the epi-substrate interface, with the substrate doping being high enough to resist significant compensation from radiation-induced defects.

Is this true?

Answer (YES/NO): NO